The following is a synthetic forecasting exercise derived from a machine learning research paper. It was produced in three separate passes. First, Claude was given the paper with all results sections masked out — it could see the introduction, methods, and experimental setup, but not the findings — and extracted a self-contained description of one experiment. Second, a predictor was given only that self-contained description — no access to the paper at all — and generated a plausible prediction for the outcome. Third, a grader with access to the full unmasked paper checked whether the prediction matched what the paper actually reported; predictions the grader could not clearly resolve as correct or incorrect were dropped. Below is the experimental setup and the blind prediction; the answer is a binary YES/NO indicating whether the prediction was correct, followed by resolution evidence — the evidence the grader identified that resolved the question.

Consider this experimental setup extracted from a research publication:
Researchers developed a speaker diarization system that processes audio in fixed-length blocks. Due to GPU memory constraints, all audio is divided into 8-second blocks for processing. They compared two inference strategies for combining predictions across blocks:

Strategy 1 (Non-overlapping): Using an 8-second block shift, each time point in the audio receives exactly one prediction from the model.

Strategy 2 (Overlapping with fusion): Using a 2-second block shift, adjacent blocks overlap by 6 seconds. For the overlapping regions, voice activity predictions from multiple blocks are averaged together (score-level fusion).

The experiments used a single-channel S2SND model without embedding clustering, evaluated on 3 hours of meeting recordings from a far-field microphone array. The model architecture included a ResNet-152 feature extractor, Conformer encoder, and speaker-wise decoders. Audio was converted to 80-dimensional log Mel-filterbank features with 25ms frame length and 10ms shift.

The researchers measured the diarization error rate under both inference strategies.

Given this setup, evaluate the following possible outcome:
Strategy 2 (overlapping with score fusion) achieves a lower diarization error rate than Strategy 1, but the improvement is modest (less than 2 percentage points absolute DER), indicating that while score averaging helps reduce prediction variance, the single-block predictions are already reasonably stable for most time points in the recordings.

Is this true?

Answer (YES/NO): YES